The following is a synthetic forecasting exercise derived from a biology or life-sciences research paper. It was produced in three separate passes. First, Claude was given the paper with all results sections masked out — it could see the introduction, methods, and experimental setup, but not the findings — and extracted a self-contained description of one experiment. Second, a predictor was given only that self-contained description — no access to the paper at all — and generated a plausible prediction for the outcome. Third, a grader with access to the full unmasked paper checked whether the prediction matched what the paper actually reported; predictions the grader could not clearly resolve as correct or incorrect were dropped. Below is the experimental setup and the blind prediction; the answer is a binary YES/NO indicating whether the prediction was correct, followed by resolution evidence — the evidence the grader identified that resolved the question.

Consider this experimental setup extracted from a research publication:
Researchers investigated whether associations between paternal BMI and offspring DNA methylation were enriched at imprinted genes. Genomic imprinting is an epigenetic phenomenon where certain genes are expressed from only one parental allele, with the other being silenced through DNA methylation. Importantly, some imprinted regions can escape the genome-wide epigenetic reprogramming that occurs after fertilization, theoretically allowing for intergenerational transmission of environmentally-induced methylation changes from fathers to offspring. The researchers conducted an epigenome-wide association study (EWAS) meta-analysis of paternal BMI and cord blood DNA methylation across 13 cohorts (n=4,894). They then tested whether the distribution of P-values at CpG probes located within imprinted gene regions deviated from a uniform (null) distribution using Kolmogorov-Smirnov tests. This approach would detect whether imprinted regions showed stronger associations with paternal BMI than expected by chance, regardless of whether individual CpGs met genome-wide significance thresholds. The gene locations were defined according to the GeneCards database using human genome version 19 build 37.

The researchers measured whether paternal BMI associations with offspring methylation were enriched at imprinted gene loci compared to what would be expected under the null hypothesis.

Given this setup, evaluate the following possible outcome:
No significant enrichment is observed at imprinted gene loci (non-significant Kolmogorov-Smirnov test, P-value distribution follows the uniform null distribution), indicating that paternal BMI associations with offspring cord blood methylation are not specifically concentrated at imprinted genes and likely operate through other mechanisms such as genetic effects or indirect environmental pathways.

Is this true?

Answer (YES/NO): YES